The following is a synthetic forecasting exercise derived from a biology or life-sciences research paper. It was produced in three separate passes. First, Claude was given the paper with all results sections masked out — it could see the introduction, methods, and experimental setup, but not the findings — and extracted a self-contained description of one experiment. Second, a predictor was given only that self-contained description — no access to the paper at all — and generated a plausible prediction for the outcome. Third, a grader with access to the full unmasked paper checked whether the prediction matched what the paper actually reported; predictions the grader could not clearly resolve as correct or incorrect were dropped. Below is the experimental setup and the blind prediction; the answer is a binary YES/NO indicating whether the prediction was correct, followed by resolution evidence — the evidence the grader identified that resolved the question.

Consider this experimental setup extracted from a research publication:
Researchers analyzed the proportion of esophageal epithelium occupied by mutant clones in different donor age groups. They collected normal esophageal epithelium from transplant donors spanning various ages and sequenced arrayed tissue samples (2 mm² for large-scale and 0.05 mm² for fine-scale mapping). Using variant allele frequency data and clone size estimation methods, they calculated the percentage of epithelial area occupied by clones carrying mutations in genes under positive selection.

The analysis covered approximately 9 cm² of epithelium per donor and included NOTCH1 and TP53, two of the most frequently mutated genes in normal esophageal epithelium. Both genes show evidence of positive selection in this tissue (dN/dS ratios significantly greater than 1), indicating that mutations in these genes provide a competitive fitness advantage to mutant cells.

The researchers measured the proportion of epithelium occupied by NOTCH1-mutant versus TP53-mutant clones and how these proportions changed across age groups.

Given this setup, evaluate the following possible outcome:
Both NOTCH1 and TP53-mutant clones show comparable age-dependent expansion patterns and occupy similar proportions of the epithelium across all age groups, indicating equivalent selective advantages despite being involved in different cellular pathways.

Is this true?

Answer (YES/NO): NO